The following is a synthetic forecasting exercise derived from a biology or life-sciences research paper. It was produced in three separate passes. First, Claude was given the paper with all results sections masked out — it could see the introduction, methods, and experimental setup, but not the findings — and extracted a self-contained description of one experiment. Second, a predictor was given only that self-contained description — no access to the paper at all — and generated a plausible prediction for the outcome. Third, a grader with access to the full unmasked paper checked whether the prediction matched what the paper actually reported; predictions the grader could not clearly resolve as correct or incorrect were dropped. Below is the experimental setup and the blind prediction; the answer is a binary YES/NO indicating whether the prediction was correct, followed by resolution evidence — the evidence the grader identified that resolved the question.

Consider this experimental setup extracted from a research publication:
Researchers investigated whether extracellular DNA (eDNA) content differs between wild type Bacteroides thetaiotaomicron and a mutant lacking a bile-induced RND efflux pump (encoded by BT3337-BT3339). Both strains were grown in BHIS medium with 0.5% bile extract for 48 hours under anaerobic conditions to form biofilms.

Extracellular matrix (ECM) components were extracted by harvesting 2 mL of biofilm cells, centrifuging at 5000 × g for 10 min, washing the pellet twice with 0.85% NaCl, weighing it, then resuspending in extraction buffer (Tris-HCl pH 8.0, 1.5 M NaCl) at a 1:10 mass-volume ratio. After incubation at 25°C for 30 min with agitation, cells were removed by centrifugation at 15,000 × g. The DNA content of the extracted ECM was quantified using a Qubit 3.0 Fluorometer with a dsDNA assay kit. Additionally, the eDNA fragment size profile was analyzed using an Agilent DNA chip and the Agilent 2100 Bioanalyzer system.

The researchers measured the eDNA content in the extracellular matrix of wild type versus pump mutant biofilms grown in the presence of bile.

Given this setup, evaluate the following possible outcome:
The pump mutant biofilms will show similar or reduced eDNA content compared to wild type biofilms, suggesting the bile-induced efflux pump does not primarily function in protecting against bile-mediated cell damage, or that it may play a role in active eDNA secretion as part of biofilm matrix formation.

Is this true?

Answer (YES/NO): NO